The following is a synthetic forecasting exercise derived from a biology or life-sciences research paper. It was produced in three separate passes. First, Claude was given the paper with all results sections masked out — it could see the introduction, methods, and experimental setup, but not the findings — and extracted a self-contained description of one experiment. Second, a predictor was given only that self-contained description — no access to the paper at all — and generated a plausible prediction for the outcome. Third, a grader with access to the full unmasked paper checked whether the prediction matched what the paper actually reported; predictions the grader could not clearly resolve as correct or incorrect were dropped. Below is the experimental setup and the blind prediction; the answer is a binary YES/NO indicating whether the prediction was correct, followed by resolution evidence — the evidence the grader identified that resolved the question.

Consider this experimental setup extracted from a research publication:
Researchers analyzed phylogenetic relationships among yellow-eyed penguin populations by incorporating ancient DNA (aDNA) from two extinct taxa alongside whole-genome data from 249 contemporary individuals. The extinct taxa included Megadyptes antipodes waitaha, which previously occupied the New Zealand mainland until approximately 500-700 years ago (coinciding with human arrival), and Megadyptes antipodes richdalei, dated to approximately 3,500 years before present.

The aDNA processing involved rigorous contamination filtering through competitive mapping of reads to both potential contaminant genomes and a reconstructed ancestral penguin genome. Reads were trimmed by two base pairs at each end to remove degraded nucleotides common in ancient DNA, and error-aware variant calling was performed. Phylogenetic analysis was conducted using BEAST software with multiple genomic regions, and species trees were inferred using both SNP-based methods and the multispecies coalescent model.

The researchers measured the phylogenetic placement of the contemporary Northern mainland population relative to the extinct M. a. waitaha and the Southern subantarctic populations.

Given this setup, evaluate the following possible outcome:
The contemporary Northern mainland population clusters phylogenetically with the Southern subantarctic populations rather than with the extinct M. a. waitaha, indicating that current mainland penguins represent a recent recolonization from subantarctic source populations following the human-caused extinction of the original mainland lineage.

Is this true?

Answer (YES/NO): NO